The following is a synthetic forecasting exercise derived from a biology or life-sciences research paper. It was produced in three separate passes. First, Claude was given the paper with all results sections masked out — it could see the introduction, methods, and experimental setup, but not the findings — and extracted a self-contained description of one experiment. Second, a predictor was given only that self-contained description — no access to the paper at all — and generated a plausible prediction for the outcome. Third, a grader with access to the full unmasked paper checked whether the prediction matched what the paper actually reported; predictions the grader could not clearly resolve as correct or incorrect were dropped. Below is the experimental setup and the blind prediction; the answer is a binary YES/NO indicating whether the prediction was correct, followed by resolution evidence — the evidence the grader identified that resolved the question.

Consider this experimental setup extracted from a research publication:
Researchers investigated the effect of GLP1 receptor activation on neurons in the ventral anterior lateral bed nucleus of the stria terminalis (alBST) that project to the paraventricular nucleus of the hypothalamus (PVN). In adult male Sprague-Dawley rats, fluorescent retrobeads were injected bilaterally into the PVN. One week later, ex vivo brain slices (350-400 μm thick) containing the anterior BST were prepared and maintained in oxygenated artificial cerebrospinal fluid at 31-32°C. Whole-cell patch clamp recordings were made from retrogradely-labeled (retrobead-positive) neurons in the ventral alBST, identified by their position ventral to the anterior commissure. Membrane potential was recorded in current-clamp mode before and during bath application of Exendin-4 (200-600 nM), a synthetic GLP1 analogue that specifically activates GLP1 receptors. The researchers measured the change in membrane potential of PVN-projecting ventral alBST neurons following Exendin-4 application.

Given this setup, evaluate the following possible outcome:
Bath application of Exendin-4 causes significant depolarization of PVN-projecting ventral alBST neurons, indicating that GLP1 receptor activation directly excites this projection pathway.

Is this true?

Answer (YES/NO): NO